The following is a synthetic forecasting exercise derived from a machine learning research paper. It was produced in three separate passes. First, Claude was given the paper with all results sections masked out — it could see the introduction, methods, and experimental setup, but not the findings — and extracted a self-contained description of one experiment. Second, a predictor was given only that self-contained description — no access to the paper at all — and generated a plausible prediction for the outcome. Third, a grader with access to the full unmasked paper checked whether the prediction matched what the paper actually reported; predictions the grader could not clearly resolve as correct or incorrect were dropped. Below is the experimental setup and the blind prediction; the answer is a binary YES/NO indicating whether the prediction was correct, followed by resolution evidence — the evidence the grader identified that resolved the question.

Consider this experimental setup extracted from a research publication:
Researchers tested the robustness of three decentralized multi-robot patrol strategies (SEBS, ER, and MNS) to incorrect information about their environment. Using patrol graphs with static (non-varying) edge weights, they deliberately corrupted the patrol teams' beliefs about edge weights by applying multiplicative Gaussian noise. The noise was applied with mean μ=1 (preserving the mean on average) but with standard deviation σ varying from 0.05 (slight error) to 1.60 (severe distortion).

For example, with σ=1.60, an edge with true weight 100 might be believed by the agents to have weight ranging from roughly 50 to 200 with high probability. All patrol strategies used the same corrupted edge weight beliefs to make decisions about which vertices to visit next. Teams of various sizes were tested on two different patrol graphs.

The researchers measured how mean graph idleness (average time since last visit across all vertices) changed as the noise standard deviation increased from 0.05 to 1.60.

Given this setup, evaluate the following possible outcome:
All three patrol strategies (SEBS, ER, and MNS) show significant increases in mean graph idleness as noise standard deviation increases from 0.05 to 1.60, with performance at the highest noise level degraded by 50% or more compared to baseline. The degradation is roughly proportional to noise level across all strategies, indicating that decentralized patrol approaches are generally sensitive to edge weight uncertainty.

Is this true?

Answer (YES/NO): NO